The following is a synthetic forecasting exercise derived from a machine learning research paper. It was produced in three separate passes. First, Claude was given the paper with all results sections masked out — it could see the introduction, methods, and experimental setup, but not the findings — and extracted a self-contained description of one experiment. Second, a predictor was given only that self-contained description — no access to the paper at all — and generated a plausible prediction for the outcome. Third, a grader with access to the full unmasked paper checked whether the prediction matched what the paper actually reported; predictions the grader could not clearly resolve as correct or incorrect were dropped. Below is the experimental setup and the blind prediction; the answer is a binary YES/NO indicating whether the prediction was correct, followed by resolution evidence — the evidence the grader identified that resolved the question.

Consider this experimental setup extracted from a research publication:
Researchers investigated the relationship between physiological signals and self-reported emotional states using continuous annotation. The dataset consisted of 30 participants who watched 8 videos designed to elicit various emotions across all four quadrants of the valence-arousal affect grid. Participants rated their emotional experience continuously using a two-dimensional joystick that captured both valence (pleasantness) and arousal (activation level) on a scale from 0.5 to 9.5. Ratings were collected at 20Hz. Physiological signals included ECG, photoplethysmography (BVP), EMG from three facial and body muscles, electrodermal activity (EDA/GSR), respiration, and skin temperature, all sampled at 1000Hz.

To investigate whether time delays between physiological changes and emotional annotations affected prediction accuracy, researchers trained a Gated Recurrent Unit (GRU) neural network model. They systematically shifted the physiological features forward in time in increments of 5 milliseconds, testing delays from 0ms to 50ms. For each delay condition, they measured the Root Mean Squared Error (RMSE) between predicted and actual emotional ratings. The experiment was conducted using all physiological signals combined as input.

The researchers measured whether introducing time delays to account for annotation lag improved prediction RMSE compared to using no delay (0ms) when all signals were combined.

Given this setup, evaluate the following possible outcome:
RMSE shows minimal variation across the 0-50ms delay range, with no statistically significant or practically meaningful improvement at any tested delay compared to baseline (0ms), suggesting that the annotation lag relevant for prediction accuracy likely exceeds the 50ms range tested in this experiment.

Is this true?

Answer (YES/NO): YES